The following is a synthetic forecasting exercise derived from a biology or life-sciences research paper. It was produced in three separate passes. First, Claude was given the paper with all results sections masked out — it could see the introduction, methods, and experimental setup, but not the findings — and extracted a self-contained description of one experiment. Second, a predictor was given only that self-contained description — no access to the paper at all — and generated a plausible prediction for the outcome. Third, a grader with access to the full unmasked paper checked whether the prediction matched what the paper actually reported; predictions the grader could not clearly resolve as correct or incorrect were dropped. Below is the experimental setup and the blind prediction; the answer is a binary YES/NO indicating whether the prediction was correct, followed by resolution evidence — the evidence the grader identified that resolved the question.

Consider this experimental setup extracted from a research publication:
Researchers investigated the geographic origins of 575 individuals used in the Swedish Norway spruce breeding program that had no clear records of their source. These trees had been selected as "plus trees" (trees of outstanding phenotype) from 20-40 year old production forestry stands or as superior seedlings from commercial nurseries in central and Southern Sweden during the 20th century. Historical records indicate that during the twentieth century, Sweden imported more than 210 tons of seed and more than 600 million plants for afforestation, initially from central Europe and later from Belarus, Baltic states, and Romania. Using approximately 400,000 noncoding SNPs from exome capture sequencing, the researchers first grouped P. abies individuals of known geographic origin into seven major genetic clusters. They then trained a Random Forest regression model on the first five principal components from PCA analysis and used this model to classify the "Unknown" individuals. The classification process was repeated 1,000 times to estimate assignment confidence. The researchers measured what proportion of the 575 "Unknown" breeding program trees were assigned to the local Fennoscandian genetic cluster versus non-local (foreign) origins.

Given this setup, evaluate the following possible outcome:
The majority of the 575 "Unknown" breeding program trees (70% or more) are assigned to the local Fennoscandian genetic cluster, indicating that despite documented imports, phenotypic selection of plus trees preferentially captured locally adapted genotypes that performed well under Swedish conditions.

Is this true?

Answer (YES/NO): NO